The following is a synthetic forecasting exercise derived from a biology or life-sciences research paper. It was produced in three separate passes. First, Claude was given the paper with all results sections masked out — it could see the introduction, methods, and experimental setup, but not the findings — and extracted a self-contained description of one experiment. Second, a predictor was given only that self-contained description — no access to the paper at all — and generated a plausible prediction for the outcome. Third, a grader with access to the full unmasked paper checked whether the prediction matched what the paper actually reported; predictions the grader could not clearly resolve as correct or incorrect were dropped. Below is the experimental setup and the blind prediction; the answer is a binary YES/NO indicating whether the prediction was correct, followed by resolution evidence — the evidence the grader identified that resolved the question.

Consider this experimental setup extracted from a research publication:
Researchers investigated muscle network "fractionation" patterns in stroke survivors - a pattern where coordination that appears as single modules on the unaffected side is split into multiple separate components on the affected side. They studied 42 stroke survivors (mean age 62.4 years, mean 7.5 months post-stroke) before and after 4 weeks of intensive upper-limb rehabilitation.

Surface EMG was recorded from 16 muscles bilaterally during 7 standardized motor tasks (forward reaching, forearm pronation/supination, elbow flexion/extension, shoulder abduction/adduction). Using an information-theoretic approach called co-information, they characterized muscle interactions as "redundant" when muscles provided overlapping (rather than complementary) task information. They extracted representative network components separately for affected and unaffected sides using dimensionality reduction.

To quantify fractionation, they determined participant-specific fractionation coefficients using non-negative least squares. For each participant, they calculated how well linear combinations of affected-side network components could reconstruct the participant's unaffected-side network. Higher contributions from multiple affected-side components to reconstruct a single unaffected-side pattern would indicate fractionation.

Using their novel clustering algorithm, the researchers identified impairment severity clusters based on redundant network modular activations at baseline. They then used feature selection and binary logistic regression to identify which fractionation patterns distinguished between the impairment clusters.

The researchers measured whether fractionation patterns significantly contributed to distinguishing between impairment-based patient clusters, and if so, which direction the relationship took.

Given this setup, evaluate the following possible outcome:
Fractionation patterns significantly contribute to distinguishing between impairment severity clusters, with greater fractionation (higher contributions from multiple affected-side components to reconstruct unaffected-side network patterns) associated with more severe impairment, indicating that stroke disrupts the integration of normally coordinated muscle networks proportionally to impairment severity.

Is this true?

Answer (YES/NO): NO